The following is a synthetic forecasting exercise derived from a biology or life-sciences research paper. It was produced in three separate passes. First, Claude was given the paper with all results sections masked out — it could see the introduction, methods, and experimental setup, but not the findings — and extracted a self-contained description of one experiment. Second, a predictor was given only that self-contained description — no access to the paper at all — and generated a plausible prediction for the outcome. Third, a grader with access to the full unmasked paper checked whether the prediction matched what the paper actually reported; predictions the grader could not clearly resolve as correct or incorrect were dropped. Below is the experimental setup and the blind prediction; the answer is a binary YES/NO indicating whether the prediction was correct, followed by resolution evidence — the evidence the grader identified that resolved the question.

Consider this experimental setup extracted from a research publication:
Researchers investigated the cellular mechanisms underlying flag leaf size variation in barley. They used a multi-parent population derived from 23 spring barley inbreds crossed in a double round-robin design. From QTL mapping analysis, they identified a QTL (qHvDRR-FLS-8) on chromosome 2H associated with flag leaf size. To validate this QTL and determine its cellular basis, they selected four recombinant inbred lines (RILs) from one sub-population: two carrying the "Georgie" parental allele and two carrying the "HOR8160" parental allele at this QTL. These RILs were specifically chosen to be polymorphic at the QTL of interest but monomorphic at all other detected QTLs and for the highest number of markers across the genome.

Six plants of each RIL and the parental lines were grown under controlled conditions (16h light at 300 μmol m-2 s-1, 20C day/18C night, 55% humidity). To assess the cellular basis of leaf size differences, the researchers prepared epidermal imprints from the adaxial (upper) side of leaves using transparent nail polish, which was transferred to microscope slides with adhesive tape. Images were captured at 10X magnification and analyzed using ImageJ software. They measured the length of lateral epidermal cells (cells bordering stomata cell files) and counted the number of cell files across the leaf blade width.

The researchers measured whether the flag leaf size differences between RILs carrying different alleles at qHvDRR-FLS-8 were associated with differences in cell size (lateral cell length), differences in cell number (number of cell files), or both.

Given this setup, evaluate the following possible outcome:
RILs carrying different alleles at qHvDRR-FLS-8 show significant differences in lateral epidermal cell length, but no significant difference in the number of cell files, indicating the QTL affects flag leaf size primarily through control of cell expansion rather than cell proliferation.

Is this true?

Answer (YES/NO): NO